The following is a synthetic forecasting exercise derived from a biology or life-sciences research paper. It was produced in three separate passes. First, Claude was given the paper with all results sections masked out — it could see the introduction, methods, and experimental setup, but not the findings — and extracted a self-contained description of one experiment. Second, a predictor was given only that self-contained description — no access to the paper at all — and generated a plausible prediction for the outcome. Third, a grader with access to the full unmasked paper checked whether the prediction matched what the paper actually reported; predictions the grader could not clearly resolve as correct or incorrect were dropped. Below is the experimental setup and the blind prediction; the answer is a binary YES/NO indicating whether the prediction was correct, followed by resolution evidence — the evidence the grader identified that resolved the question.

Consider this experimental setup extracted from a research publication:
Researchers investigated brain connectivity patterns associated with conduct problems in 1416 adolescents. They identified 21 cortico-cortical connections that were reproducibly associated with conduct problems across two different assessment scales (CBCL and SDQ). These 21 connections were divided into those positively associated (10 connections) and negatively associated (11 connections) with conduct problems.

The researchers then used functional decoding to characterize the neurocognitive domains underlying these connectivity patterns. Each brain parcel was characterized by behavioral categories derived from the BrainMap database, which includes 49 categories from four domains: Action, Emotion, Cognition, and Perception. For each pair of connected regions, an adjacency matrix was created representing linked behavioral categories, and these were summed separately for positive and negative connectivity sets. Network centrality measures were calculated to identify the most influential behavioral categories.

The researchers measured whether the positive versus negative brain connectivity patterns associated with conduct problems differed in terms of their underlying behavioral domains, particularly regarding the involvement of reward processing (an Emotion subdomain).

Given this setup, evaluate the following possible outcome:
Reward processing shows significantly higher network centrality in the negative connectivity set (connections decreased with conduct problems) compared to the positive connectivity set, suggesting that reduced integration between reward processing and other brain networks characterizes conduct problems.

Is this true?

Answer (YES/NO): YES